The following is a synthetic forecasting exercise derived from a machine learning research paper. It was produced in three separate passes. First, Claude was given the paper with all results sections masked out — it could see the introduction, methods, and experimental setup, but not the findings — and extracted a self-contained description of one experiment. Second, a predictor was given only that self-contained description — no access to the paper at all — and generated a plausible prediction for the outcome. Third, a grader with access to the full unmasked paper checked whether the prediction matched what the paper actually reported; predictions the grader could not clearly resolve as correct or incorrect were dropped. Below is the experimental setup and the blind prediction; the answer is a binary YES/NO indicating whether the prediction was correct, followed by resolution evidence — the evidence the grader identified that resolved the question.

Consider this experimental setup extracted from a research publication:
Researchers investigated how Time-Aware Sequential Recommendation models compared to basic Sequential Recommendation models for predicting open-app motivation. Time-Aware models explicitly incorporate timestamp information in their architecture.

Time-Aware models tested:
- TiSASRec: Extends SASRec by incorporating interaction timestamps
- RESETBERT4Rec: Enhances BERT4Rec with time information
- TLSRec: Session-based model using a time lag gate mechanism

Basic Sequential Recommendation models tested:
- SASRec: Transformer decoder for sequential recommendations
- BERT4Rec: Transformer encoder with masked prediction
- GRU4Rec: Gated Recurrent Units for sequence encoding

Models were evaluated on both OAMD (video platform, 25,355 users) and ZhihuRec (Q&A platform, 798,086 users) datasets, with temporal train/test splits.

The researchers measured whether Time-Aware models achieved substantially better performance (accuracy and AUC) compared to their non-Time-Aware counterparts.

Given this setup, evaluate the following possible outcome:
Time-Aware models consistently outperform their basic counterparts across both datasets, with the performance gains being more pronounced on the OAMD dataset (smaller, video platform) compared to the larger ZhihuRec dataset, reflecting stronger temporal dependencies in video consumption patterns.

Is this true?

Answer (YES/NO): NO